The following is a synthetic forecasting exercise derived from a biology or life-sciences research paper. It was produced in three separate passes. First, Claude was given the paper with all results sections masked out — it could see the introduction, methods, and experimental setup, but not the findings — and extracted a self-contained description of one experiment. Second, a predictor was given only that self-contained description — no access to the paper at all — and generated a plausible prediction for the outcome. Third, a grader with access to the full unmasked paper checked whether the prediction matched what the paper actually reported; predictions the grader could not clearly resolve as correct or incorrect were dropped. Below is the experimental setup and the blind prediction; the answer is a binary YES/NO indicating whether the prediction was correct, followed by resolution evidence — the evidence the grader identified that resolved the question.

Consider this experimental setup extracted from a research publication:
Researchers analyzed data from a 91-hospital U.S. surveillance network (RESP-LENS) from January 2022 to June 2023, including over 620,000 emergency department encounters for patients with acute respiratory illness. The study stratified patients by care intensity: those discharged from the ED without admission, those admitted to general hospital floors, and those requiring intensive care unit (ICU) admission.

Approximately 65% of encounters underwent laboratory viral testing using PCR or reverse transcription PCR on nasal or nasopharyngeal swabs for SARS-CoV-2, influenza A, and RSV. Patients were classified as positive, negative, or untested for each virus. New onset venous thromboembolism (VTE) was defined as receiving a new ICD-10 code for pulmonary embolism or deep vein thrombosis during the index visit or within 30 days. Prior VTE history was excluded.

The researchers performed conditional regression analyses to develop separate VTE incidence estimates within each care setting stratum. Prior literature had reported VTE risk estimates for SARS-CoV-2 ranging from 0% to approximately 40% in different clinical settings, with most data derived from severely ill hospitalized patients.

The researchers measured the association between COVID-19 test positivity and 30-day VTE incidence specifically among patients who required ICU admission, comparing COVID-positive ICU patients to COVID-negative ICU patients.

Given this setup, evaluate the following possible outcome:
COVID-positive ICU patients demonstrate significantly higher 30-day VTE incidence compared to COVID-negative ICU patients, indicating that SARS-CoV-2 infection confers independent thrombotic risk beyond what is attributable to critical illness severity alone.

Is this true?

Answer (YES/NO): NO